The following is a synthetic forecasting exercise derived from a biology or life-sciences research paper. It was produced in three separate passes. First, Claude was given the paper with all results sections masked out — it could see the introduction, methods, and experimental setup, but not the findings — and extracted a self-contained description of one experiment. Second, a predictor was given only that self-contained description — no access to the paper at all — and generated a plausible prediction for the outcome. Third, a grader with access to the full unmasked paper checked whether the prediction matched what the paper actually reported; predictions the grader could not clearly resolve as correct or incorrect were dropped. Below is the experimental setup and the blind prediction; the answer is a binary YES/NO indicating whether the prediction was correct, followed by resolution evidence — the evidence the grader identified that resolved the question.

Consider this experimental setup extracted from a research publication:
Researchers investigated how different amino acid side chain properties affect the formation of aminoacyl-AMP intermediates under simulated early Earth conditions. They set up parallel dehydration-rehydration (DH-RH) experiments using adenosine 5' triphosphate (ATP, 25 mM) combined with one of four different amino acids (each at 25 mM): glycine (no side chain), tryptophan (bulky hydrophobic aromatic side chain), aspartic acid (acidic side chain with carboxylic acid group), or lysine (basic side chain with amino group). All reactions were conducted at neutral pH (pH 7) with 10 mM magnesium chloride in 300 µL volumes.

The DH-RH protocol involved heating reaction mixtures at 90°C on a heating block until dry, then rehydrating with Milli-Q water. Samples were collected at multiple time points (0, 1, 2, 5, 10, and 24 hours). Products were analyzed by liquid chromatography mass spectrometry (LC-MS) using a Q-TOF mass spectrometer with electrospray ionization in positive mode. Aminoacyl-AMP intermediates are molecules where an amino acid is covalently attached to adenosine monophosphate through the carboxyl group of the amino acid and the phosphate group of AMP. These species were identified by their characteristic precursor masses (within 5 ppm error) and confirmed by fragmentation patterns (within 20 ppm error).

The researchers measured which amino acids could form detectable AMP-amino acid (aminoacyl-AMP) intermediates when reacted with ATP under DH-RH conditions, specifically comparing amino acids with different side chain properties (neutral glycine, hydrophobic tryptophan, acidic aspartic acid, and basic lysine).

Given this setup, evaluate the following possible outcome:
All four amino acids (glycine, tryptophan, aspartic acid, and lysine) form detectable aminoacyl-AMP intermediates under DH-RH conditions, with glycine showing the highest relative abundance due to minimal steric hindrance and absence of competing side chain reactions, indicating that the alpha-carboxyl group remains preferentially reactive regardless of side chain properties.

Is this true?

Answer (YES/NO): NO